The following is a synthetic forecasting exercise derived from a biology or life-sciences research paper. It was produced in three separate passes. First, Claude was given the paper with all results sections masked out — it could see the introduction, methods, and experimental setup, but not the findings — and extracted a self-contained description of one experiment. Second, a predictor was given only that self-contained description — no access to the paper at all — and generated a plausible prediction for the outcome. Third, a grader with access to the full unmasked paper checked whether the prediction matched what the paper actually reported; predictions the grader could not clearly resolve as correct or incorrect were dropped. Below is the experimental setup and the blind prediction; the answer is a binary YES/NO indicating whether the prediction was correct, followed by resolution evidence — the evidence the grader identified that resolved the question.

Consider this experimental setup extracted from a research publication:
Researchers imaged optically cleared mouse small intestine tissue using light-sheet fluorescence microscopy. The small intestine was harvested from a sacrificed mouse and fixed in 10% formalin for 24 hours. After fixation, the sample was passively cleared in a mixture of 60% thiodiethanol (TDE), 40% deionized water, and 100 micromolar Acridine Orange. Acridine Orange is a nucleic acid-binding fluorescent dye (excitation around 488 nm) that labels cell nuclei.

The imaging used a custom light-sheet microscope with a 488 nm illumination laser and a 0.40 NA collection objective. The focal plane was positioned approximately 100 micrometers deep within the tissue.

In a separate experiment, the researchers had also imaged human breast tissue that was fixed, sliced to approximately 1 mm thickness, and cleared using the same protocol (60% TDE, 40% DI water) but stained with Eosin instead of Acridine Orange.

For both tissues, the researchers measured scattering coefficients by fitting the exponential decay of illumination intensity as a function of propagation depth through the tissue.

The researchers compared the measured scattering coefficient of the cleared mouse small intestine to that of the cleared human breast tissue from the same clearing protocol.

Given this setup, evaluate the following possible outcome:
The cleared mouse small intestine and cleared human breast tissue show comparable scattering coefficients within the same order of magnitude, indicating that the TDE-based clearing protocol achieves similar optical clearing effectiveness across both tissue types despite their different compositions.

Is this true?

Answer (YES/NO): NO